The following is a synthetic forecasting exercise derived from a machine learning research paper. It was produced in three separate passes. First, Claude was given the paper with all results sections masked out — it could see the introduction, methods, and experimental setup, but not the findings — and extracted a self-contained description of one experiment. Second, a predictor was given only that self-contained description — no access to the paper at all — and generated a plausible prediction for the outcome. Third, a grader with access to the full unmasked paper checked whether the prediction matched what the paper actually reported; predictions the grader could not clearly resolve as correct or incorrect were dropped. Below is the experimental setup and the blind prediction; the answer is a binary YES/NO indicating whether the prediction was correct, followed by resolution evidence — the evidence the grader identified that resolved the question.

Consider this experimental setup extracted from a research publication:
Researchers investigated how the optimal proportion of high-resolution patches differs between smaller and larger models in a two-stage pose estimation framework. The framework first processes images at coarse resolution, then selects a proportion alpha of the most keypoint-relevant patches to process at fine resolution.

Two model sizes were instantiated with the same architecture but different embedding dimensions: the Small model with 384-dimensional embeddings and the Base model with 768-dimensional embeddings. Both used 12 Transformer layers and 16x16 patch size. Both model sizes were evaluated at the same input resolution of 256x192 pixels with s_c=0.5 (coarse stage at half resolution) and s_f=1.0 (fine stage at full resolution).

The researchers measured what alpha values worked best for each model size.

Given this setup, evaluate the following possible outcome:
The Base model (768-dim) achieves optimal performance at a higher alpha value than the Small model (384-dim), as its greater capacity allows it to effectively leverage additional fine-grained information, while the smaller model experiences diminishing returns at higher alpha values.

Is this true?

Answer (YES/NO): NO